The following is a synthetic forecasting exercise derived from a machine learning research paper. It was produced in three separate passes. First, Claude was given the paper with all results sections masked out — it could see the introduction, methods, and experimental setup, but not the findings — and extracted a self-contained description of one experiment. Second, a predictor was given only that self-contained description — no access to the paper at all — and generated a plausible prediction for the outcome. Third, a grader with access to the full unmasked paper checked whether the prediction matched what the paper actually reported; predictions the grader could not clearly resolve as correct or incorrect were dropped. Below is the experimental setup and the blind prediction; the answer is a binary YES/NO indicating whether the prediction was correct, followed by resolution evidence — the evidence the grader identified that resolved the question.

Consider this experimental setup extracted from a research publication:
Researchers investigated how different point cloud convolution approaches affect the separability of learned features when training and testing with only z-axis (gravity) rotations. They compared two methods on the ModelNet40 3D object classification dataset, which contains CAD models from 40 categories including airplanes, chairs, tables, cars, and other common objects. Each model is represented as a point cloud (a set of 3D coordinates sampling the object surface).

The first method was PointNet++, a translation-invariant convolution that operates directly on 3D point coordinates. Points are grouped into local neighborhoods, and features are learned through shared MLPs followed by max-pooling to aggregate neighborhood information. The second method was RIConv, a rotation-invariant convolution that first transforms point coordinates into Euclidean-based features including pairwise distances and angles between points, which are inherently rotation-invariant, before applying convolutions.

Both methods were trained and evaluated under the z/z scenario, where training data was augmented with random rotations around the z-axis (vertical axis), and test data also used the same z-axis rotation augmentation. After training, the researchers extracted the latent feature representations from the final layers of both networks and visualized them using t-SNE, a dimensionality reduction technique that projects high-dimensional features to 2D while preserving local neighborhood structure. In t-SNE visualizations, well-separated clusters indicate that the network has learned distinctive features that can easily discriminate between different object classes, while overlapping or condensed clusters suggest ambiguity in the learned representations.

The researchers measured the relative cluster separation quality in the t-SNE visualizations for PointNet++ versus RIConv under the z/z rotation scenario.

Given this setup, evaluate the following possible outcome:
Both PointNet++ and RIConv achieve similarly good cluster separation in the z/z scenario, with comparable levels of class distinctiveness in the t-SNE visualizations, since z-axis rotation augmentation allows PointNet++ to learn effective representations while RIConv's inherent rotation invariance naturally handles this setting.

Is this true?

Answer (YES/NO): NO